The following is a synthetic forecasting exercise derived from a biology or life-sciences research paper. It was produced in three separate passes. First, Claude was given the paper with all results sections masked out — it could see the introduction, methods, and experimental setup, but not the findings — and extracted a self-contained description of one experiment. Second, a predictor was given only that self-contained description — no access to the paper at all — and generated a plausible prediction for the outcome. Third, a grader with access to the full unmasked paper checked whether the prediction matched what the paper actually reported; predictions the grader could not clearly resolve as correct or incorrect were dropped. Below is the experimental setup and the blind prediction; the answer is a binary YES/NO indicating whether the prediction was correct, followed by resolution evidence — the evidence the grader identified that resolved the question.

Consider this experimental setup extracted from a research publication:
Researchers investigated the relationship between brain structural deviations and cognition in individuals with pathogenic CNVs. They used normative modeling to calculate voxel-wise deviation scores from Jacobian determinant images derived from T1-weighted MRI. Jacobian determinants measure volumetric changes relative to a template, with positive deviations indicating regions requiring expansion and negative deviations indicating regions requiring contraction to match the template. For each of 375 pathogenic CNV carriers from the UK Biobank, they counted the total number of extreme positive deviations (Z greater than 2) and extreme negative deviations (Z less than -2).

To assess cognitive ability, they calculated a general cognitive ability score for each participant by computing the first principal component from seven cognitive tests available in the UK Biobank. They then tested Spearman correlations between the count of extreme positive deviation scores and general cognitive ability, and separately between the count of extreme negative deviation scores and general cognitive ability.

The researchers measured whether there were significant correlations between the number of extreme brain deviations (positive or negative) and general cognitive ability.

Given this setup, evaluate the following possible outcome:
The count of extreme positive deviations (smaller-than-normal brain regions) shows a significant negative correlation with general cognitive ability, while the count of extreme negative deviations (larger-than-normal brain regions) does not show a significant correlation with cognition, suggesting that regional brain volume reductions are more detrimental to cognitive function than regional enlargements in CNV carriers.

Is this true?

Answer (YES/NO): NO